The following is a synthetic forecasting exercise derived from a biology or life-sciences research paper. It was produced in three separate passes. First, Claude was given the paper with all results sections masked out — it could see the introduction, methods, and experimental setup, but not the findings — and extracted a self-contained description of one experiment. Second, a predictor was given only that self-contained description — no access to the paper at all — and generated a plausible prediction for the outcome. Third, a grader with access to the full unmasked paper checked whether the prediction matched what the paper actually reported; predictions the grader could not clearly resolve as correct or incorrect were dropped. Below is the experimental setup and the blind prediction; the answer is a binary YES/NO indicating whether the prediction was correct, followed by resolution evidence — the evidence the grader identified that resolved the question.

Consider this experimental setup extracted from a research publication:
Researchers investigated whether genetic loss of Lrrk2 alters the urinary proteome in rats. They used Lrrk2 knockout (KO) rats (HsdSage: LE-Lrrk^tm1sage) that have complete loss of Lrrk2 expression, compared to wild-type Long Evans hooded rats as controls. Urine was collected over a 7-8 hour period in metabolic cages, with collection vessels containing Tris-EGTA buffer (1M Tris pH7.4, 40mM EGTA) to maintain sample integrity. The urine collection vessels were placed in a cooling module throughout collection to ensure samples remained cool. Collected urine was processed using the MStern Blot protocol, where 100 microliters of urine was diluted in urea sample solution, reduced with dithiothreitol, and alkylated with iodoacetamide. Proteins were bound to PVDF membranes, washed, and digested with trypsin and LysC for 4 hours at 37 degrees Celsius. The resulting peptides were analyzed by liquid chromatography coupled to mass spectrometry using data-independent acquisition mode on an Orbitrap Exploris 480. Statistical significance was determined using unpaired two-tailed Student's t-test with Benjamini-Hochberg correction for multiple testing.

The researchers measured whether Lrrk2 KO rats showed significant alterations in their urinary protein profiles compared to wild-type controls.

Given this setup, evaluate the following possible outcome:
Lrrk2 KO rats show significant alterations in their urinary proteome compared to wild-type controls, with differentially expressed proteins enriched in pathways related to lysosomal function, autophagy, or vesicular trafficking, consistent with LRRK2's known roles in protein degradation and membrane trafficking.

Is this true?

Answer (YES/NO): YES